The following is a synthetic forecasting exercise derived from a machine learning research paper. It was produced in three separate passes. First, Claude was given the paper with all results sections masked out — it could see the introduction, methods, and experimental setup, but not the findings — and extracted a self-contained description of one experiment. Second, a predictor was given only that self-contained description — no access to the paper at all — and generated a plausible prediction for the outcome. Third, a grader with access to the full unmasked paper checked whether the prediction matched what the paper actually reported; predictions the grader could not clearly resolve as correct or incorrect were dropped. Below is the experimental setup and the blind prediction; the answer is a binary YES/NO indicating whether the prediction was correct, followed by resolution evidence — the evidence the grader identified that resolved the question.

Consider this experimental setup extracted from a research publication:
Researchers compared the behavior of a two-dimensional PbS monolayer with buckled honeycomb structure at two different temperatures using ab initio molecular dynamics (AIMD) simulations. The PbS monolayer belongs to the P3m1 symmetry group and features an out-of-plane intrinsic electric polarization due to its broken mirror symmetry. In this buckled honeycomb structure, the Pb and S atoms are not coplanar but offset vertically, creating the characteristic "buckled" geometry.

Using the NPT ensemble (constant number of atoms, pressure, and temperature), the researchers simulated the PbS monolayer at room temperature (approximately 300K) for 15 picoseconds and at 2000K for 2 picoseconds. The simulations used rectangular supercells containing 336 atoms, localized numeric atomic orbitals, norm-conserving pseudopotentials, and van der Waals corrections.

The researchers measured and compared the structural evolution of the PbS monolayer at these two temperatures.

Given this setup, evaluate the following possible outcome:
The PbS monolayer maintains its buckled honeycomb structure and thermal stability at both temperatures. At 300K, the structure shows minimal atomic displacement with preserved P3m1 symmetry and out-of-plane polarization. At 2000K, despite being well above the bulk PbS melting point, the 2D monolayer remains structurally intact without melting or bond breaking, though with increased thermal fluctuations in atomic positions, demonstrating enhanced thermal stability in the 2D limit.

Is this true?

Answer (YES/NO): NO